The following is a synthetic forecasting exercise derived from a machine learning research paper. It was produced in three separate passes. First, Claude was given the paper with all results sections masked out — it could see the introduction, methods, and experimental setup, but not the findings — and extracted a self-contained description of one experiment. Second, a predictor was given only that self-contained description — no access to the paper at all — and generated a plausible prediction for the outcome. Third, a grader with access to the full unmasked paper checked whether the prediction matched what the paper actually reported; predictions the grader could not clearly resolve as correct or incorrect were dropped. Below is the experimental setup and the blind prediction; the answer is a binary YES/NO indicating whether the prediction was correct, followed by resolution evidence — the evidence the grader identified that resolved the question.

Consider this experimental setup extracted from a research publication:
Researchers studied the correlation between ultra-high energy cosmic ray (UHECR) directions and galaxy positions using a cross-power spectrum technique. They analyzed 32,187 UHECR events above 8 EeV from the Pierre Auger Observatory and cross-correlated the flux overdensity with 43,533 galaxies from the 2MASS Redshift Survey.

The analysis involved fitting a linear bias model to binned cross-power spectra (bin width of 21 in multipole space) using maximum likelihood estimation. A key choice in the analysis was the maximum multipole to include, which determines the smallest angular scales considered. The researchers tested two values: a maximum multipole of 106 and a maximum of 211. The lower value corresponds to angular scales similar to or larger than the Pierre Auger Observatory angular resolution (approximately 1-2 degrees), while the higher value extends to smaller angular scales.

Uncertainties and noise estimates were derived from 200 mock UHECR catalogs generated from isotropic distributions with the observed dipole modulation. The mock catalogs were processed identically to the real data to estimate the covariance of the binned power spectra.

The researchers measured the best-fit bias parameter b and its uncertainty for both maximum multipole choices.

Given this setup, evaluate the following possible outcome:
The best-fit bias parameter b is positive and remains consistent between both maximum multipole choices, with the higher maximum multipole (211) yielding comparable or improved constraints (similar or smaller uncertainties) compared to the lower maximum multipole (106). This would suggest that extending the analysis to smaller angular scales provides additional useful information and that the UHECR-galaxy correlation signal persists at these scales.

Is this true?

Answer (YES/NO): NO